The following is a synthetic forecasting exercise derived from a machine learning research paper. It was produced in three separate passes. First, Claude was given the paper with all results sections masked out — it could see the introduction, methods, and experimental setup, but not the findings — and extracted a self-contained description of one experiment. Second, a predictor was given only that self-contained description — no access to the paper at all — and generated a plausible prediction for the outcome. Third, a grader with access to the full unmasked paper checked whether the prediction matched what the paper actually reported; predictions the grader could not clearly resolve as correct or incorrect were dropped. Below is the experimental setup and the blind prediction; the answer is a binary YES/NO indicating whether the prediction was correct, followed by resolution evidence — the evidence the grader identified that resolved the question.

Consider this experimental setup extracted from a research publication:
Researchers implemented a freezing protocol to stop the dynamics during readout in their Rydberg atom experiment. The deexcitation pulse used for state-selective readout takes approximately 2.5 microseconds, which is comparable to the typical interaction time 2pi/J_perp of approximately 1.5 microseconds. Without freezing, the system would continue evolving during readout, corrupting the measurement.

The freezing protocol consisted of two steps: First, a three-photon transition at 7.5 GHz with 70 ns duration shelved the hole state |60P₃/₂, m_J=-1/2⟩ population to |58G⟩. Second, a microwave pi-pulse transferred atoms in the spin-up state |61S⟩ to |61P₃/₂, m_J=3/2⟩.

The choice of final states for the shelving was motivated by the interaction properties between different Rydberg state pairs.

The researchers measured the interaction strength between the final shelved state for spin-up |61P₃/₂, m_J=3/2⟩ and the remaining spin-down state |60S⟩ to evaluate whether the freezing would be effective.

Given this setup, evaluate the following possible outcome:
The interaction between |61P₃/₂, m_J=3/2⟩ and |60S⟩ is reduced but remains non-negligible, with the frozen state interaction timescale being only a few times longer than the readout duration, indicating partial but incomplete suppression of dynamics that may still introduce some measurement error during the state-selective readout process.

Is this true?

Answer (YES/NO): NO